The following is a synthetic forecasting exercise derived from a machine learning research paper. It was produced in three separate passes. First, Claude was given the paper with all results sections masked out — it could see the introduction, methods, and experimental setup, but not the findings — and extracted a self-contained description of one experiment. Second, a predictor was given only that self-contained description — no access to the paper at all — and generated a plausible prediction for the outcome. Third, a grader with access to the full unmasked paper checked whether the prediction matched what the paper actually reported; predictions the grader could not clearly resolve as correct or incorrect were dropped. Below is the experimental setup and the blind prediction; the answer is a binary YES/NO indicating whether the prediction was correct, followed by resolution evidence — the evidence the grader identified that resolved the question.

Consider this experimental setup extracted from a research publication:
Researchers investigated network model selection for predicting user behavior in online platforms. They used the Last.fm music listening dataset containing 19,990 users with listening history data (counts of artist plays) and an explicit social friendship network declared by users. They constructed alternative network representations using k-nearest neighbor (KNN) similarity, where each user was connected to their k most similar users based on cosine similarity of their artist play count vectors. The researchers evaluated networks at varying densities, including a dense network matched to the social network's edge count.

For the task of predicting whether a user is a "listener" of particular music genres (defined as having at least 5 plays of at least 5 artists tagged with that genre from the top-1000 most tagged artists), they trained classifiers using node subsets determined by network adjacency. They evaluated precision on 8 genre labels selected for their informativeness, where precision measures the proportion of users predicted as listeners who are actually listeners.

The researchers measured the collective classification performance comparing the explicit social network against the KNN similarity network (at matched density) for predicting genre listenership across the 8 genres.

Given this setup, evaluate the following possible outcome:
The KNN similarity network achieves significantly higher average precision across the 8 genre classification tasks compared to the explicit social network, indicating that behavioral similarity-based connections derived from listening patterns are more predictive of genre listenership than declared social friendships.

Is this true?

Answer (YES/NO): NO